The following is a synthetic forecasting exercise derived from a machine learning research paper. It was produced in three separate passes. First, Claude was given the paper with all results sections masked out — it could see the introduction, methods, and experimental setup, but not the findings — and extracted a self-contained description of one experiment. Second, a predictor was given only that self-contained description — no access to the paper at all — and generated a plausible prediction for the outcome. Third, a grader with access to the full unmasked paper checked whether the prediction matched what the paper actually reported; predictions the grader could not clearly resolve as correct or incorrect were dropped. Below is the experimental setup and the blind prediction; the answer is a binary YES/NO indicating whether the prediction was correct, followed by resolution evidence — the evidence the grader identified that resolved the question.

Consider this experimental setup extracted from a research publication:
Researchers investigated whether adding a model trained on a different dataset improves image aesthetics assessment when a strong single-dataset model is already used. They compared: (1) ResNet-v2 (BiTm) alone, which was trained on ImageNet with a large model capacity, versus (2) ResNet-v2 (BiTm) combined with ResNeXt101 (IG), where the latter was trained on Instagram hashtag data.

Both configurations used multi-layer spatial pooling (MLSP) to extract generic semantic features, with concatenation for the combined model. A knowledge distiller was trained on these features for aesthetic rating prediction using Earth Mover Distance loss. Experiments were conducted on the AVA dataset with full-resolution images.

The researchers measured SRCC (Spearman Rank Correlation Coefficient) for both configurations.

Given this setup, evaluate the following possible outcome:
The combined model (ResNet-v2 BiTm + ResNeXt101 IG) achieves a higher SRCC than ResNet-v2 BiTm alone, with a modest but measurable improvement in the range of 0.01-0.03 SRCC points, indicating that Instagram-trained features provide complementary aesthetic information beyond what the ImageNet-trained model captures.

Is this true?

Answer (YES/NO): YES